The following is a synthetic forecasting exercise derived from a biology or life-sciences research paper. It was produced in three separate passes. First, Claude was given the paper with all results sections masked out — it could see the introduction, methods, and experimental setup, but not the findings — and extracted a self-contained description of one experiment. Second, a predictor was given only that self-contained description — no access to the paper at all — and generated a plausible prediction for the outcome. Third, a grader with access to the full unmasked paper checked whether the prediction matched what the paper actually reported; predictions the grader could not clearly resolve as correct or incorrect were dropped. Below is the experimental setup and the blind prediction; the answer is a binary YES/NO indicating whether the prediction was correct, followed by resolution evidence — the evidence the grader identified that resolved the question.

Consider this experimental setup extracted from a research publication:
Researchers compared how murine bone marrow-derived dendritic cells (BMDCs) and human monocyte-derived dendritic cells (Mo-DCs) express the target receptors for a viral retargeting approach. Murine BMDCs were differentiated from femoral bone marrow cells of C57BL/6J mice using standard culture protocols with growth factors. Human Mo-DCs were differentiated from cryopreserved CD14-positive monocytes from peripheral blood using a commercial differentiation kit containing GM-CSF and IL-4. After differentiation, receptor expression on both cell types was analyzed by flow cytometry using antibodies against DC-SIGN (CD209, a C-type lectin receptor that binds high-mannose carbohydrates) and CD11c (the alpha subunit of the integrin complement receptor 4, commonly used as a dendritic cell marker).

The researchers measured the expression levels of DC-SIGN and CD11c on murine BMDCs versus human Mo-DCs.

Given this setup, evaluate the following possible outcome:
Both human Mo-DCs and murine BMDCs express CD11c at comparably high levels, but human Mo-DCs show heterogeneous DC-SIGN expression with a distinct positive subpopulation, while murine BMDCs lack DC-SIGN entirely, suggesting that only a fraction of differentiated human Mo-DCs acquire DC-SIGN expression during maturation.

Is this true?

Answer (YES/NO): NO